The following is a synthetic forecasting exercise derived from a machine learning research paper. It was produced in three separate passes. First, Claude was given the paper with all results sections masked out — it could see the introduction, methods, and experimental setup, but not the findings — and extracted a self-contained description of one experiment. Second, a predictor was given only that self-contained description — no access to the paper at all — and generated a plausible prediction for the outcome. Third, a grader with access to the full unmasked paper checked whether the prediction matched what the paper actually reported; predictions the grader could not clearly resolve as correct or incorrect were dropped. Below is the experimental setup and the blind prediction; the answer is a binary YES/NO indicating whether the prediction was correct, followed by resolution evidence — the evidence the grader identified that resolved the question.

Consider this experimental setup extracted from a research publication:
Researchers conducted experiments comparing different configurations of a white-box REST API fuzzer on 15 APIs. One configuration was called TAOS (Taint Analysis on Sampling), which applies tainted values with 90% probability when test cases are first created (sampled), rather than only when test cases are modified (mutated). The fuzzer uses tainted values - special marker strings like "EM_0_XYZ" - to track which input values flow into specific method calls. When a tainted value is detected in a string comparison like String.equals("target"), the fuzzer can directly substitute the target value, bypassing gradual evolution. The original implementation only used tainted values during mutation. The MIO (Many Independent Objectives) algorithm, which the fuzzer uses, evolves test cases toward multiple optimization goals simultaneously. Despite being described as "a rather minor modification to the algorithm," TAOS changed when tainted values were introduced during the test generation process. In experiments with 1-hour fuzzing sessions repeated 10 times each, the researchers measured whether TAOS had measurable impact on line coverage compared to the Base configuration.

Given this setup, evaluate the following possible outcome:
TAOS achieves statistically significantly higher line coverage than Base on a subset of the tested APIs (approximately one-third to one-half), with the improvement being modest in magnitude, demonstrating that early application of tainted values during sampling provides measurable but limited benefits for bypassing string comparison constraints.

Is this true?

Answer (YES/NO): NO